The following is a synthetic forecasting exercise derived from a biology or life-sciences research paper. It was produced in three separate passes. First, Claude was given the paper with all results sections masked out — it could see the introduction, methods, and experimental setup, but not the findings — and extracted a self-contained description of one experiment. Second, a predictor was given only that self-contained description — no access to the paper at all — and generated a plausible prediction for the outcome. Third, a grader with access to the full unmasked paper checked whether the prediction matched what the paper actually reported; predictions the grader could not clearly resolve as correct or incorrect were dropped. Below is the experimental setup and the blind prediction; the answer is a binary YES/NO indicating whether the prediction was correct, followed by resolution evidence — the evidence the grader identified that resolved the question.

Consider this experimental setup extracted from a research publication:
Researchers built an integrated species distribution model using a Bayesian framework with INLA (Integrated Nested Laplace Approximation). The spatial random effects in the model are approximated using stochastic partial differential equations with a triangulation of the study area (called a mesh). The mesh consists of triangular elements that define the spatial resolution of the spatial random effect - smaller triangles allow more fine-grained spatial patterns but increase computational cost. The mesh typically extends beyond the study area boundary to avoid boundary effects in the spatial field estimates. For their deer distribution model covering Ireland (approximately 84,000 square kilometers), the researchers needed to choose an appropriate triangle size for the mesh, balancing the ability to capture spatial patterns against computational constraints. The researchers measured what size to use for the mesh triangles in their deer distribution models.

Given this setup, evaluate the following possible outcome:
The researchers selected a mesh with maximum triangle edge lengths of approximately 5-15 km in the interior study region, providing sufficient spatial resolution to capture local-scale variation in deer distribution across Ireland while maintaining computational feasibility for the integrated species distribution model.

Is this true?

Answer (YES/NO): NO